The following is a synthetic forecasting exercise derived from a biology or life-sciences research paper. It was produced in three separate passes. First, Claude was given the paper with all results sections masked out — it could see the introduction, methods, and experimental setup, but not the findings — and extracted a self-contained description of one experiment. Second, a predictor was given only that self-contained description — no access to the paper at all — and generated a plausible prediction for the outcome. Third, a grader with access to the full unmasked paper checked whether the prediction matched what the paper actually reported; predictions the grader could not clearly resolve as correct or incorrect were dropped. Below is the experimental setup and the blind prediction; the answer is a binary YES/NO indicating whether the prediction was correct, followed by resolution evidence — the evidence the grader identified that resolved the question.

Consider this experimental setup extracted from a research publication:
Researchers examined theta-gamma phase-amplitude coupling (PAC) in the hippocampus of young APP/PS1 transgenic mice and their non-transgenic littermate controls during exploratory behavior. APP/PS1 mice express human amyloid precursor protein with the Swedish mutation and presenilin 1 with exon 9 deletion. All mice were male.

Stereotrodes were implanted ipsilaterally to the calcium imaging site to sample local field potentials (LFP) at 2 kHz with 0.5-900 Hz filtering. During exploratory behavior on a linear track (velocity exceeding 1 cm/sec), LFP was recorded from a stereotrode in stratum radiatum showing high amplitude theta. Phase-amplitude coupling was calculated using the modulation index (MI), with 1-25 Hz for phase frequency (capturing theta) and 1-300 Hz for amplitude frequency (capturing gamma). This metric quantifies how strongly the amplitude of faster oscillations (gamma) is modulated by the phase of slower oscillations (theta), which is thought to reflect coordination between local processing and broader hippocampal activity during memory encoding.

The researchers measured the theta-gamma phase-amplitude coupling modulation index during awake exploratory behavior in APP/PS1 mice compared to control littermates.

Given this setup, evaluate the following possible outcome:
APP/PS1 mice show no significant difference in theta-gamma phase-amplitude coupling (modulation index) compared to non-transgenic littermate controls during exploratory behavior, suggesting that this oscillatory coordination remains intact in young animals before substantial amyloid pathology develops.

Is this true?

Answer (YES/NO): NO